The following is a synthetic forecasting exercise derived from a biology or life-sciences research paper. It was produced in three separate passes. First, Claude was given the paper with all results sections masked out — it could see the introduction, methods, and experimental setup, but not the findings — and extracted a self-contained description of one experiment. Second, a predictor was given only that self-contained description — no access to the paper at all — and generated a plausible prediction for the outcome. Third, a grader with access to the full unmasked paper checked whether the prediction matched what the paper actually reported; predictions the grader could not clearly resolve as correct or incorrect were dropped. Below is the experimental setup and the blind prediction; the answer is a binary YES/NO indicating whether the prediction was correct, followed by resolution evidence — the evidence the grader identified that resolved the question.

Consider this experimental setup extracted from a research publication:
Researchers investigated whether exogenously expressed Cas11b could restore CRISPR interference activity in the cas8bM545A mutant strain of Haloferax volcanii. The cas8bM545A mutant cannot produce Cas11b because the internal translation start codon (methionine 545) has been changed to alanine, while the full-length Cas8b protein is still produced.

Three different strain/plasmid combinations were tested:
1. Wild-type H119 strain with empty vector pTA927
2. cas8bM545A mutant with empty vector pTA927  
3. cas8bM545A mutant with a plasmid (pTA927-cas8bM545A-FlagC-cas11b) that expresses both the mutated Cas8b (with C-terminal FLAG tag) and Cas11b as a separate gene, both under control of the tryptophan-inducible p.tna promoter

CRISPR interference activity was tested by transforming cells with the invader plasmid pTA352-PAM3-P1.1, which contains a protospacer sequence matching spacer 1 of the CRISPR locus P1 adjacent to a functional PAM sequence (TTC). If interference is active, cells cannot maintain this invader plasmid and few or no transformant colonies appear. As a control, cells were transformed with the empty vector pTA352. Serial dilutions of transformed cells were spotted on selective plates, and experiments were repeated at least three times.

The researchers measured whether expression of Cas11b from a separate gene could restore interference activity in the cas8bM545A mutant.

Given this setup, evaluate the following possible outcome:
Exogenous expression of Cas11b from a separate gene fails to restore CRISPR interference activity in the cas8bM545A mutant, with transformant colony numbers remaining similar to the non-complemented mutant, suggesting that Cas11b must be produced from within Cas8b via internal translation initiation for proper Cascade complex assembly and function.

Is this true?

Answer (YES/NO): NO